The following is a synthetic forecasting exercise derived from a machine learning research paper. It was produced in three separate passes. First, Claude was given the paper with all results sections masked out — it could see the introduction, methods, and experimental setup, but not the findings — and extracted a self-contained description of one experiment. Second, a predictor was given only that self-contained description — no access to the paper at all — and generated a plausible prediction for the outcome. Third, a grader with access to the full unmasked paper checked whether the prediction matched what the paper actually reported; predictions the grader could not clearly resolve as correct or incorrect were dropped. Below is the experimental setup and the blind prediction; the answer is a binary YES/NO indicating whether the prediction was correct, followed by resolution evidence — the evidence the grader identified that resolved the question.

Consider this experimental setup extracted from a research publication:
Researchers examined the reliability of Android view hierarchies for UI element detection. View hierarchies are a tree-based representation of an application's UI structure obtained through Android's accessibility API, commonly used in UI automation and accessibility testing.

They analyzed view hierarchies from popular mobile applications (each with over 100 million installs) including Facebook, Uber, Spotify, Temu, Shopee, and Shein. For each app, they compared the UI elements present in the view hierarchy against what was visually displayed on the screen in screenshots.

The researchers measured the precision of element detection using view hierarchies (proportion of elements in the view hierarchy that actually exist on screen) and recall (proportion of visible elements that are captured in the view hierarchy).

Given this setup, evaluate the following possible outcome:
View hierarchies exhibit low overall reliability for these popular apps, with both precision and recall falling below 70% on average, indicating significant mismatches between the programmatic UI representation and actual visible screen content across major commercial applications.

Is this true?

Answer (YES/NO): YES